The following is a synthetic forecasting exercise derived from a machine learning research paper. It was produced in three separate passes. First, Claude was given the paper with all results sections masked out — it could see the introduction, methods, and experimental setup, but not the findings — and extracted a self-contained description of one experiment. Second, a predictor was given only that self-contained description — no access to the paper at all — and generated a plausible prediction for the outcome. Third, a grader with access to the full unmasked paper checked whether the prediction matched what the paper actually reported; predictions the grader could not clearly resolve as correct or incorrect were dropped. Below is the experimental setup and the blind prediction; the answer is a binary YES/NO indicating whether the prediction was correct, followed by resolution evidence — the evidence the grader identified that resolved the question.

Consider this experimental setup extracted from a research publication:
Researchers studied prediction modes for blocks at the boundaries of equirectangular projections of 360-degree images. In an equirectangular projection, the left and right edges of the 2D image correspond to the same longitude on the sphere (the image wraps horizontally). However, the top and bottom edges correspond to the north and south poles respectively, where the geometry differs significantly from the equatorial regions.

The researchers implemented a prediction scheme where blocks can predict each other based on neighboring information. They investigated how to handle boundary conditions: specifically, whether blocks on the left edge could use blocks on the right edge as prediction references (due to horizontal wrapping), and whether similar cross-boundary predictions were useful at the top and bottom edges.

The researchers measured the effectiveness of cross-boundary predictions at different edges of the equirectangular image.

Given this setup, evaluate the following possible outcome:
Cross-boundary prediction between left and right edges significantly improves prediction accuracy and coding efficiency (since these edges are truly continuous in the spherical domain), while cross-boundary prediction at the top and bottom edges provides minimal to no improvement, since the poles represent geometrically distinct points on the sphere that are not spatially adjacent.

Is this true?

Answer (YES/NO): NO